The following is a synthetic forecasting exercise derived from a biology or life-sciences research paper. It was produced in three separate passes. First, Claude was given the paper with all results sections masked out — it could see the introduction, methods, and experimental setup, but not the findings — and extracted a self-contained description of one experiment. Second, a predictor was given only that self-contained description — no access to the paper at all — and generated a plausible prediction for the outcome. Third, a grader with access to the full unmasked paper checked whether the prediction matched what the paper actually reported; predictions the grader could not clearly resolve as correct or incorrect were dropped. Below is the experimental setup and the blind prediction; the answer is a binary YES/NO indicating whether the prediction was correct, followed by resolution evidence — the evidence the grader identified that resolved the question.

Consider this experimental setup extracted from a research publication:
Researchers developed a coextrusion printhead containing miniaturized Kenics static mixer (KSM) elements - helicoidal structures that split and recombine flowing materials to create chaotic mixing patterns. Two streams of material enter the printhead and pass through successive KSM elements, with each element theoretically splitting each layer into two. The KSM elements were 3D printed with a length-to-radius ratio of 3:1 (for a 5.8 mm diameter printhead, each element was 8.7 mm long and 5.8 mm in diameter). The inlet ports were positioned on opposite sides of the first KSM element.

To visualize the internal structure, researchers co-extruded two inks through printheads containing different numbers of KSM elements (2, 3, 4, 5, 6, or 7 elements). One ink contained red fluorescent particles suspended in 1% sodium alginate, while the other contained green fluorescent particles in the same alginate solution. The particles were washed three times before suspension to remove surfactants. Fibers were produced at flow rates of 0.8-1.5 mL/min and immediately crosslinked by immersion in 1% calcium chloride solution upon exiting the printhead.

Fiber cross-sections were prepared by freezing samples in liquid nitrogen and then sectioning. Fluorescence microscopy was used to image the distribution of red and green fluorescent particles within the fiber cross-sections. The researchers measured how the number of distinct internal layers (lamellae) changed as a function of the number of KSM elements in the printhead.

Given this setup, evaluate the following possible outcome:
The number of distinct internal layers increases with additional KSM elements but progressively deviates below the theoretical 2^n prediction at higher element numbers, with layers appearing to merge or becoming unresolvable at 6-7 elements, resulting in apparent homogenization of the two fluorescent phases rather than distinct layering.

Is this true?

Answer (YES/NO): NO